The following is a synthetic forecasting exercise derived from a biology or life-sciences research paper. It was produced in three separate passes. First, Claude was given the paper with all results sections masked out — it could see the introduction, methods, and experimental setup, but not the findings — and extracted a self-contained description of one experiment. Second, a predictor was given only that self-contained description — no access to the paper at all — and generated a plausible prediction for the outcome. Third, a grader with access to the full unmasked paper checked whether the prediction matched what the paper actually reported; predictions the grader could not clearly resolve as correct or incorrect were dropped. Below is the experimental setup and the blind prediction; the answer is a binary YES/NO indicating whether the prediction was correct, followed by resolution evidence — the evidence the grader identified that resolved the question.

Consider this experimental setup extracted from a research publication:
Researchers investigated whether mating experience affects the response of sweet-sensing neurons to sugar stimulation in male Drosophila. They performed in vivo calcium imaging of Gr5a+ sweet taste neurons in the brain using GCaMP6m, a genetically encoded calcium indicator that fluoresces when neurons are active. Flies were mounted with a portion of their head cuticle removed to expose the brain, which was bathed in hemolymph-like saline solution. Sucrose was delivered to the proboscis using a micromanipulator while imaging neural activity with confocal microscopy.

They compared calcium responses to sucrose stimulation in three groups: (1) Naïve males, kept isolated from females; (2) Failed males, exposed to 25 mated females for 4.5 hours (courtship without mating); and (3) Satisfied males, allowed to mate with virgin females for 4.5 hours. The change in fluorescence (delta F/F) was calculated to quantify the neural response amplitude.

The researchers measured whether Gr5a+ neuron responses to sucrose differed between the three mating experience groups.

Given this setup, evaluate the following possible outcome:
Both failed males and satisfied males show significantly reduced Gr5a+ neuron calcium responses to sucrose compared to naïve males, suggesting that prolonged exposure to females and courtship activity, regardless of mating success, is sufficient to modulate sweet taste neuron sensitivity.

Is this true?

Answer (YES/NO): NO